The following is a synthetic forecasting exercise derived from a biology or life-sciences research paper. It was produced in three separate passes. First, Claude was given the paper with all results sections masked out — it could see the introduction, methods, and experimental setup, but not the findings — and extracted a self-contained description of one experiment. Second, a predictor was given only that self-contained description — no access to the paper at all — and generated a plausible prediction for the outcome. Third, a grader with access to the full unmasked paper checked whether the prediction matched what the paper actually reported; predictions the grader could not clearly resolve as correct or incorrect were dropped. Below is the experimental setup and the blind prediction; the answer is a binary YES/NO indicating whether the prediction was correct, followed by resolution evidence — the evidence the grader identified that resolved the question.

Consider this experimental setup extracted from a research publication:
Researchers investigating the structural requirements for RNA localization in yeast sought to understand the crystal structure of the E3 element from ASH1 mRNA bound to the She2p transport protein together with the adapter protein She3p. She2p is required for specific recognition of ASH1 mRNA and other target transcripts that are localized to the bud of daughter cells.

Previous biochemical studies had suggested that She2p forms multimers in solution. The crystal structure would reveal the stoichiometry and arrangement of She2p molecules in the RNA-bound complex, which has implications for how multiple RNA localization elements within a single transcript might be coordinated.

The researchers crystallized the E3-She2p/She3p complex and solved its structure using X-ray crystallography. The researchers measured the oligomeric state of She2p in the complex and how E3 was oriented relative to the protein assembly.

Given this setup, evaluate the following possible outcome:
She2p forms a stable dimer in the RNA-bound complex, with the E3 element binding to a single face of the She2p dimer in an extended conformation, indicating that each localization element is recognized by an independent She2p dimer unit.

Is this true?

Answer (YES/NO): NO